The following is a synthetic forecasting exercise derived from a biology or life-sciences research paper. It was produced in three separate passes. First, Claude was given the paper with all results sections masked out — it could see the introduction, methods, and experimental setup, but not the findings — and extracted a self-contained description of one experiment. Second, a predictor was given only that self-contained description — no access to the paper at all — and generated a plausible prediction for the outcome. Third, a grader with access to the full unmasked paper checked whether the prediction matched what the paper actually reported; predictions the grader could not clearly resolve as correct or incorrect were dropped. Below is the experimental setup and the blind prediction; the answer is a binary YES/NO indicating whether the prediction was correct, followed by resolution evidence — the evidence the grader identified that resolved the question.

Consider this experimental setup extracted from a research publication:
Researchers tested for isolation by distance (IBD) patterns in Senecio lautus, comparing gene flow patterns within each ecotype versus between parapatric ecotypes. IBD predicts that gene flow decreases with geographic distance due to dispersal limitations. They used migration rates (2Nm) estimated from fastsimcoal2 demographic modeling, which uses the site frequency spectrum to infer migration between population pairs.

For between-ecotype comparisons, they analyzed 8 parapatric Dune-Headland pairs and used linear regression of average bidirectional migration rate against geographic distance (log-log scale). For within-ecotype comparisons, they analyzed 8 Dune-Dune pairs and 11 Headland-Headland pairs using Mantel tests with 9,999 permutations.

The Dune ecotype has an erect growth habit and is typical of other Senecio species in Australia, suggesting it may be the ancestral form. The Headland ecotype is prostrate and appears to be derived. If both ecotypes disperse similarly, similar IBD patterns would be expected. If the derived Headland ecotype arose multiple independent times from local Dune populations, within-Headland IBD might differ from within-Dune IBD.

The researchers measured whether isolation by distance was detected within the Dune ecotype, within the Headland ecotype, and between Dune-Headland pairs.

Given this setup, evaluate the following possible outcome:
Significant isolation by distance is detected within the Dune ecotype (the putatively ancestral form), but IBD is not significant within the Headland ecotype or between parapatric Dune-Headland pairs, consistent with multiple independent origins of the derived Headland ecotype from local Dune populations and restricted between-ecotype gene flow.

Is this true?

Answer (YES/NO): NO